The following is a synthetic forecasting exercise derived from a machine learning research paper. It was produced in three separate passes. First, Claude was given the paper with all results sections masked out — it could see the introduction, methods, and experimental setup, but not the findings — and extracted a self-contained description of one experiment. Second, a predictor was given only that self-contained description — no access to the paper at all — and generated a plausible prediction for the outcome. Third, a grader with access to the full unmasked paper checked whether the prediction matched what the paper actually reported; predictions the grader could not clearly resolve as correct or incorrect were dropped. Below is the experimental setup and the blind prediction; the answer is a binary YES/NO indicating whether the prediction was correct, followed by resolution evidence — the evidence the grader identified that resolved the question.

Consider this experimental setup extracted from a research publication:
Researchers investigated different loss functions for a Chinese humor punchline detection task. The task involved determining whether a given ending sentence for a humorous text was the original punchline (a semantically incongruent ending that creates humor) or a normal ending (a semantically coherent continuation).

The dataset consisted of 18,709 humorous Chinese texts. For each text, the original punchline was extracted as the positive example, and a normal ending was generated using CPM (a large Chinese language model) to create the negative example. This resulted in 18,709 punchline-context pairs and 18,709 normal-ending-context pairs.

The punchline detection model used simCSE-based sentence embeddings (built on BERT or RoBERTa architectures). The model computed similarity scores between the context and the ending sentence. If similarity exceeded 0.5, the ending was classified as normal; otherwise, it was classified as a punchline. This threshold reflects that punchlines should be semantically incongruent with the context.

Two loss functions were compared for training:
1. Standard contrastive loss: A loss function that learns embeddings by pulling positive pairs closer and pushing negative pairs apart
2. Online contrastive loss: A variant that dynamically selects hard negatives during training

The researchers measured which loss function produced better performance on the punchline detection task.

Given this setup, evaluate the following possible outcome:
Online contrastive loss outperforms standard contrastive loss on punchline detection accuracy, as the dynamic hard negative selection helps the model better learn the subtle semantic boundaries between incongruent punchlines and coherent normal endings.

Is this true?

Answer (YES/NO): YES